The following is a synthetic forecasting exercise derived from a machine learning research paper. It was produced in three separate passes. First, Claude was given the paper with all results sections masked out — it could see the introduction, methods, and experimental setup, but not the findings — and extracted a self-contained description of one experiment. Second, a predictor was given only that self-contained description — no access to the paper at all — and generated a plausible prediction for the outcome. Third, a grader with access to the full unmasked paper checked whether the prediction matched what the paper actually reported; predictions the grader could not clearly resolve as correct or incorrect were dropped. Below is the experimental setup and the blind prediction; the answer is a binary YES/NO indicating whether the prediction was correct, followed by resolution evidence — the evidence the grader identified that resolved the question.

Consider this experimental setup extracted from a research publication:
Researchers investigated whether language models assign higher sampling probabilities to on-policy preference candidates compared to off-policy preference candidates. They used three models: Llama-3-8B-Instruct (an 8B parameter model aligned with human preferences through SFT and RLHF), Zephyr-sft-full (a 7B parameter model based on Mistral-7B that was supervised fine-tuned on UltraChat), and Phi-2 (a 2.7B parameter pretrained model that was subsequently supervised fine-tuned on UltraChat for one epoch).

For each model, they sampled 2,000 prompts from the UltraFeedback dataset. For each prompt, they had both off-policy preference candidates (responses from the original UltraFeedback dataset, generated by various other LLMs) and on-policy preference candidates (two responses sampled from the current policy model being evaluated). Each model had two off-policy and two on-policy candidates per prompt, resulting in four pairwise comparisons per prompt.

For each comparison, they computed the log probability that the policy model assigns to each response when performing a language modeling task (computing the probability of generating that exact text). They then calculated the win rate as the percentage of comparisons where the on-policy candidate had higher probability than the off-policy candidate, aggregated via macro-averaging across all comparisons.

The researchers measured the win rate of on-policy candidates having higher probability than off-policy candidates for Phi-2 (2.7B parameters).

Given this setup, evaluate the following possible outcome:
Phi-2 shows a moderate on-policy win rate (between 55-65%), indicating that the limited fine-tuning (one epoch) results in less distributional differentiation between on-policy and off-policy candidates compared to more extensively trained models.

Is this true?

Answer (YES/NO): NO